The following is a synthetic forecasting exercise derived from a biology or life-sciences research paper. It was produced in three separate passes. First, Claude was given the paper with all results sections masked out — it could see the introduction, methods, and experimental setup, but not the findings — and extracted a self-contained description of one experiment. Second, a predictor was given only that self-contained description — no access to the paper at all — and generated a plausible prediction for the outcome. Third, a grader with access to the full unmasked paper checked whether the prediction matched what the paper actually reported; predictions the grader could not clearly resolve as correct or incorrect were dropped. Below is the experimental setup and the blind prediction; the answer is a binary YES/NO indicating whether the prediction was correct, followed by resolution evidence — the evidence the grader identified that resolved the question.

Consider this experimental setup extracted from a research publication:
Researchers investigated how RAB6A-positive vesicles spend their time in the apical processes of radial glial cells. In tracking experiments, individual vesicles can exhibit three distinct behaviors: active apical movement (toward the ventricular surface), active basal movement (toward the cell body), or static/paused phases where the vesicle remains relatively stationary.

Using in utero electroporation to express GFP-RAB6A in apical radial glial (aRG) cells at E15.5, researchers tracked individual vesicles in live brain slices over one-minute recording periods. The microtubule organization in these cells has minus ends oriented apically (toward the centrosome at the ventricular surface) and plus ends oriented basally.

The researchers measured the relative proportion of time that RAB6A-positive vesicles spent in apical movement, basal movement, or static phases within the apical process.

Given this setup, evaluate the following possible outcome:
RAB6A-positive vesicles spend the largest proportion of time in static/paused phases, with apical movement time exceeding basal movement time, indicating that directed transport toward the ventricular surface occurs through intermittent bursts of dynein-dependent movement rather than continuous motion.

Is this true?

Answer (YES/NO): NO